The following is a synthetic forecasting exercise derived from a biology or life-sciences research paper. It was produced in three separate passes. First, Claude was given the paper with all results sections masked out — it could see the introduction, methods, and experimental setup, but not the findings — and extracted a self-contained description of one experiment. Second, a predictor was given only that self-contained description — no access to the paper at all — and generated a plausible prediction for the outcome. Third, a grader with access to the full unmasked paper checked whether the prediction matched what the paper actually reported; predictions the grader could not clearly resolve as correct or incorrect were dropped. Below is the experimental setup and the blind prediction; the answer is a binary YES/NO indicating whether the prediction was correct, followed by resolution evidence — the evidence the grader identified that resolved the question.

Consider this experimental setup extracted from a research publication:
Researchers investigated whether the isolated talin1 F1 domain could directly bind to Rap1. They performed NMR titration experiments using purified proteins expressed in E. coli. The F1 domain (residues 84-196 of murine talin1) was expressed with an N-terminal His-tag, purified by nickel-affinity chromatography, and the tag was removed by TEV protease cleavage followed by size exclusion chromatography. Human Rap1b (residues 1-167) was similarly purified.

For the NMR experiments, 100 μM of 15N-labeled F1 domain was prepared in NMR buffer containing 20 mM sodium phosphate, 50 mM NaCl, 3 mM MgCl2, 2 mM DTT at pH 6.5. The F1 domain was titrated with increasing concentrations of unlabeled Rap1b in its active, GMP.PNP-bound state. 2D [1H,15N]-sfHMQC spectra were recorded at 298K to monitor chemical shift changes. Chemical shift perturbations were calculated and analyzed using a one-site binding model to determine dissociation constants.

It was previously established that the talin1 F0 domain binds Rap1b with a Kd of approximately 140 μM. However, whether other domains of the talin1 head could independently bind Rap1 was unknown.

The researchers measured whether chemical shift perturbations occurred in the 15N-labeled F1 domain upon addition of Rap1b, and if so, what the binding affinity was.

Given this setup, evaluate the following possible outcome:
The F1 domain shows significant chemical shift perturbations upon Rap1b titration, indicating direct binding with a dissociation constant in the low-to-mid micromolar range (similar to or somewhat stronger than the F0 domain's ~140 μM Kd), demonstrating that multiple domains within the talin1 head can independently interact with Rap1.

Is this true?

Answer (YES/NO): NO